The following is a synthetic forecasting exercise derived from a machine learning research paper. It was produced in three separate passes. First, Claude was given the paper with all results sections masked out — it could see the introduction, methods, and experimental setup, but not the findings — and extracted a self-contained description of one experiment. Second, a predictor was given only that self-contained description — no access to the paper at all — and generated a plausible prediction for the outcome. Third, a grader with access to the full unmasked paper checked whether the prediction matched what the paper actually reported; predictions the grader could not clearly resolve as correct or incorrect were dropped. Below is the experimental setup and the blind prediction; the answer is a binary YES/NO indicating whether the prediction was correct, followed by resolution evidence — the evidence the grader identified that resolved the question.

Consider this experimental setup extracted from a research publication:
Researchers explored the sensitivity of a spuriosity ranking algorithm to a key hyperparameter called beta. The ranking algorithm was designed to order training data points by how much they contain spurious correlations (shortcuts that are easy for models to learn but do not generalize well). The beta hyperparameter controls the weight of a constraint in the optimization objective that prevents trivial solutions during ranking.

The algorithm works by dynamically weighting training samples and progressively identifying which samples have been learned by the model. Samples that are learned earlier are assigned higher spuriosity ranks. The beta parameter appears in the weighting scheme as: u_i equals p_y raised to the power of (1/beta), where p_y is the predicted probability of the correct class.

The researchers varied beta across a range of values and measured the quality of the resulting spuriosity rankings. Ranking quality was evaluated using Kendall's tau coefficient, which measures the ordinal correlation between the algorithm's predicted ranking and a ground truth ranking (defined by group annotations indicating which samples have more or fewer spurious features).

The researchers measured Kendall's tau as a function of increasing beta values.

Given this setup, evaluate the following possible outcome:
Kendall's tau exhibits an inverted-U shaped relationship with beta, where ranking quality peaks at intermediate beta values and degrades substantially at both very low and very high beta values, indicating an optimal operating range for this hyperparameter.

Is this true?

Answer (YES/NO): NO